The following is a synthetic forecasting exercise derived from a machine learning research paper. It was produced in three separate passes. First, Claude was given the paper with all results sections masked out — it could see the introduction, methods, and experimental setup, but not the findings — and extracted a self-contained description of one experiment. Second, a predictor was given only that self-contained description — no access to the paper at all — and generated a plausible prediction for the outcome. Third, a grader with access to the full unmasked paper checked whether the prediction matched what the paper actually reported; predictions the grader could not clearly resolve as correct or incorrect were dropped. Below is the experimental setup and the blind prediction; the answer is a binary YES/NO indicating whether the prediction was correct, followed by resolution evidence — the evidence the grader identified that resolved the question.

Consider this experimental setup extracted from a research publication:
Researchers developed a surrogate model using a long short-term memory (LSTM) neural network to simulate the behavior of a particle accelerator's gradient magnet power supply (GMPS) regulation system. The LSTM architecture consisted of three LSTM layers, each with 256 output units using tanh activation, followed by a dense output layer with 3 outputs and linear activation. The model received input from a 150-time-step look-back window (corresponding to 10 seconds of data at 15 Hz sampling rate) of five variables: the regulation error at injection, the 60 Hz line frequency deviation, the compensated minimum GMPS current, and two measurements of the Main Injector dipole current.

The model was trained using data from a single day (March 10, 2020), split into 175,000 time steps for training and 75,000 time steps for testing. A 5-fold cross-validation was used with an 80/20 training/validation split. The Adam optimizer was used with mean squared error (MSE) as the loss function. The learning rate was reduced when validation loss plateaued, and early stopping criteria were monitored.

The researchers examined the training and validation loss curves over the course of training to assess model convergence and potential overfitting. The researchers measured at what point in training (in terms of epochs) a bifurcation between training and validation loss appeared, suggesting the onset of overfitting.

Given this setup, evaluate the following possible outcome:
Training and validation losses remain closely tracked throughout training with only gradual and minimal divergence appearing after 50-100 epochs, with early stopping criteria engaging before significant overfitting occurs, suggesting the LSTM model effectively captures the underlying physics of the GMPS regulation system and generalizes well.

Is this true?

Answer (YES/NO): NO